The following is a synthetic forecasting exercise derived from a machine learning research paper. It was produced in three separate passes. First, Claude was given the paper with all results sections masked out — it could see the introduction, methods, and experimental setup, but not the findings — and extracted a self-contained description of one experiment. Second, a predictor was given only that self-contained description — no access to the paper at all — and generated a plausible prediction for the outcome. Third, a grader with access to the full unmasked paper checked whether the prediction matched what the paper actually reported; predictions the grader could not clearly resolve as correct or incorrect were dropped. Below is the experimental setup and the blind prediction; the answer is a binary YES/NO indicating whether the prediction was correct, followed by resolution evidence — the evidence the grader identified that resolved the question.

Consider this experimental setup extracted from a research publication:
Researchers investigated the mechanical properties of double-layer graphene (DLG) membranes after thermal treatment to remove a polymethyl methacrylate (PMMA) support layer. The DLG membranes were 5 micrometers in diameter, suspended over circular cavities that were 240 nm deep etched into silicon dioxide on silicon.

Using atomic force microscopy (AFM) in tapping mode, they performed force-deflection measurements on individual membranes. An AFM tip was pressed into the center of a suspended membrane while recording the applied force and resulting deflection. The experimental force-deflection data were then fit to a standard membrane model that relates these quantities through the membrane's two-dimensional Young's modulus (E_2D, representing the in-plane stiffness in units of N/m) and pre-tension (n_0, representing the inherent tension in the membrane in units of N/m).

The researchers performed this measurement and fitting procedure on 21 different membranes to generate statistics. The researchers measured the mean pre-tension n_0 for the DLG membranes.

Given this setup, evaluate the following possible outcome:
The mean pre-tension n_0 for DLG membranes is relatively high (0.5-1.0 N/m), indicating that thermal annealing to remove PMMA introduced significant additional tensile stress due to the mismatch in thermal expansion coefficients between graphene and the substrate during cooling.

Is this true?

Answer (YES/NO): NO